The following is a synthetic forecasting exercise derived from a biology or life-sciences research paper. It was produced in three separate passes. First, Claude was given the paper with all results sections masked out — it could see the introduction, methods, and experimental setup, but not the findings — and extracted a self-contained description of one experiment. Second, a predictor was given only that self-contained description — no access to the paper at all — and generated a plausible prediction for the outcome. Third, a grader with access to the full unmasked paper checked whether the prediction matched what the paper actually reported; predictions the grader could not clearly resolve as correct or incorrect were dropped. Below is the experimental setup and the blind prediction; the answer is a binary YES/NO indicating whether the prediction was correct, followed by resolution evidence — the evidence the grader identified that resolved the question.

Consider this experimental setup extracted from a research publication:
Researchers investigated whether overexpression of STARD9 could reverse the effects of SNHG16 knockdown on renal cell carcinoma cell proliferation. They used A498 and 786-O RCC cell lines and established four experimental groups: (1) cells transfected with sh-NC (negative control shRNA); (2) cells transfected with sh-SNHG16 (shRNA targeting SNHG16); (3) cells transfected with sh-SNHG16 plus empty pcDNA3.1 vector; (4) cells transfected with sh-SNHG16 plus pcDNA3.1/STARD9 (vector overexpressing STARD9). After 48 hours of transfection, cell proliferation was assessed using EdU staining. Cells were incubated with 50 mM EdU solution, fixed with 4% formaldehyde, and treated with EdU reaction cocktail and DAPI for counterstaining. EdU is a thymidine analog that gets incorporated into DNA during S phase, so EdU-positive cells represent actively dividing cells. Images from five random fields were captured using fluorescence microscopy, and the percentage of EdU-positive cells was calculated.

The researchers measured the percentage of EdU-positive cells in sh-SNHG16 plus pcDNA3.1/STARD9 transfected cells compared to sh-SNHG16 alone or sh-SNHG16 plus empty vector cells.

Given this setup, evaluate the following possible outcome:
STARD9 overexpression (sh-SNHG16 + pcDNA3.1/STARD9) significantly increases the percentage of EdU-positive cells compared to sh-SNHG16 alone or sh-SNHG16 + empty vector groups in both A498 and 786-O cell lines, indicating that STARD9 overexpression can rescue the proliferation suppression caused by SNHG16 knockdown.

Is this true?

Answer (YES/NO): YES